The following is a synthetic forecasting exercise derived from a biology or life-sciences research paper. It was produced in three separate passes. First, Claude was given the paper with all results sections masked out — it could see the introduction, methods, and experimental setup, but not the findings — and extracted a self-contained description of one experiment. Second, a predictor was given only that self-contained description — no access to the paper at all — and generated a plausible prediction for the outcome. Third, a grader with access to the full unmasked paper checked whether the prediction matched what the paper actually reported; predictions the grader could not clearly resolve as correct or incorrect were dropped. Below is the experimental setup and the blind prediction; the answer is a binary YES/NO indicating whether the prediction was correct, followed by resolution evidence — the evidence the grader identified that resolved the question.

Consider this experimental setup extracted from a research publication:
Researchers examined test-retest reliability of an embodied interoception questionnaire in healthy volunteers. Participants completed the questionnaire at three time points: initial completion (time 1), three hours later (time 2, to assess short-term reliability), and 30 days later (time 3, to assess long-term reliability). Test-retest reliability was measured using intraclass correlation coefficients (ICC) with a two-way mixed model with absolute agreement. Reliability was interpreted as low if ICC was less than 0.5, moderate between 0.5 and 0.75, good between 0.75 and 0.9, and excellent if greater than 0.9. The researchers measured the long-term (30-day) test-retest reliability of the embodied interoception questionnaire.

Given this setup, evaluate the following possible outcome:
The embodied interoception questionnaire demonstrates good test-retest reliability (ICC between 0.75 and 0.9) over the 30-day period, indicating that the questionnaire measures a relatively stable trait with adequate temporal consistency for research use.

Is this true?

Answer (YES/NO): YES